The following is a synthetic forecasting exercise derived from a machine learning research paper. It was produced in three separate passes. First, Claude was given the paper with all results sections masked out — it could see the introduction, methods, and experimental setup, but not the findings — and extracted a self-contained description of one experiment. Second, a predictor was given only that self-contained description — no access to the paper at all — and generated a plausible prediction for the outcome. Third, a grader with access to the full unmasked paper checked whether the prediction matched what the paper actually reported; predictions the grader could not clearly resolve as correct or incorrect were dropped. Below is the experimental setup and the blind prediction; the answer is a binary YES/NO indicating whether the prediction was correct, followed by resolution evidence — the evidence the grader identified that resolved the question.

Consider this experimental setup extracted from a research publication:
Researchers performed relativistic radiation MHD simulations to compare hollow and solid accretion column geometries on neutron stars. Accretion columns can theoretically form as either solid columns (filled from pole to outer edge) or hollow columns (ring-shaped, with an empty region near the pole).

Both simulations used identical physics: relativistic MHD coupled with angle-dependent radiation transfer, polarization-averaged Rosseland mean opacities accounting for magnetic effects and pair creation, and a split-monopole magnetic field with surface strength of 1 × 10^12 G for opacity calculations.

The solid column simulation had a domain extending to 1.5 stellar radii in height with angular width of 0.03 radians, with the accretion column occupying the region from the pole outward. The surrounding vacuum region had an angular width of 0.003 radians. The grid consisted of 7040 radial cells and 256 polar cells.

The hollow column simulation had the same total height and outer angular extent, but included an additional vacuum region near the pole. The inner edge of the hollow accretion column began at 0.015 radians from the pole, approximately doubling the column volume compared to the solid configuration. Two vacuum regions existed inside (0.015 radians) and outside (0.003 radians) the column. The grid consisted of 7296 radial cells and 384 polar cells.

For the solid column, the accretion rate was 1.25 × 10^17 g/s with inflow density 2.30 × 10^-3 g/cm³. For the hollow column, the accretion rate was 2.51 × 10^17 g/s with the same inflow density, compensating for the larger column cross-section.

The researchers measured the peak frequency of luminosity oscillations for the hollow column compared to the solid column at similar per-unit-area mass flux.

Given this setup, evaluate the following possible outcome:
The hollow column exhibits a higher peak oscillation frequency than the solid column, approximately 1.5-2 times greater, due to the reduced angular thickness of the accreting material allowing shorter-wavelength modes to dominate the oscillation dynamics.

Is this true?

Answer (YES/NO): NO